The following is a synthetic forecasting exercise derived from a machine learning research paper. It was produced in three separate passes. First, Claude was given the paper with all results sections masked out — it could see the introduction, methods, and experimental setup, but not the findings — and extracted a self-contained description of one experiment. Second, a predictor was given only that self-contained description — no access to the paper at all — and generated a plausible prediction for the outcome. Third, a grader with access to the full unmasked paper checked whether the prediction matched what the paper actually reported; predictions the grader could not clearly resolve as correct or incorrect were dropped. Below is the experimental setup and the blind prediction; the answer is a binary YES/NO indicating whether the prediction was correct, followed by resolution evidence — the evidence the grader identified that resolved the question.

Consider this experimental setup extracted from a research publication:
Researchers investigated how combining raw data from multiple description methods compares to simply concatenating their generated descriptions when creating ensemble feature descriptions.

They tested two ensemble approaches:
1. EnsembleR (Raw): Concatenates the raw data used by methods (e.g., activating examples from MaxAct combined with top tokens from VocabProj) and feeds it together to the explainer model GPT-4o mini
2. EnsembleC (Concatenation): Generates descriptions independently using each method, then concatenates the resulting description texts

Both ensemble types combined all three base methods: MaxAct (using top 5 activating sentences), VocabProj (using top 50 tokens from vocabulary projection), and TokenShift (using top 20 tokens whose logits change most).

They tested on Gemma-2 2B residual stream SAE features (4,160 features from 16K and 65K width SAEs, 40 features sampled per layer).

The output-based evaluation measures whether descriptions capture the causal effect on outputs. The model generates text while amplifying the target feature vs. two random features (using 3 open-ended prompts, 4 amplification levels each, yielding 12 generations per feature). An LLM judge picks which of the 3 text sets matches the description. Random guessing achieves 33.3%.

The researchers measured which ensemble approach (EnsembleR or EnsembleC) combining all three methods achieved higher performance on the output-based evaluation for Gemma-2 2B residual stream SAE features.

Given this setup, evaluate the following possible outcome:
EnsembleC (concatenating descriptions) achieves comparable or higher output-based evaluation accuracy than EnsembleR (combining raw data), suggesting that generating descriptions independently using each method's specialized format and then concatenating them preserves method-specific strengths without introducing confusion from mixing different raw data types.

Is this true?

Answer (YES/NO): YES